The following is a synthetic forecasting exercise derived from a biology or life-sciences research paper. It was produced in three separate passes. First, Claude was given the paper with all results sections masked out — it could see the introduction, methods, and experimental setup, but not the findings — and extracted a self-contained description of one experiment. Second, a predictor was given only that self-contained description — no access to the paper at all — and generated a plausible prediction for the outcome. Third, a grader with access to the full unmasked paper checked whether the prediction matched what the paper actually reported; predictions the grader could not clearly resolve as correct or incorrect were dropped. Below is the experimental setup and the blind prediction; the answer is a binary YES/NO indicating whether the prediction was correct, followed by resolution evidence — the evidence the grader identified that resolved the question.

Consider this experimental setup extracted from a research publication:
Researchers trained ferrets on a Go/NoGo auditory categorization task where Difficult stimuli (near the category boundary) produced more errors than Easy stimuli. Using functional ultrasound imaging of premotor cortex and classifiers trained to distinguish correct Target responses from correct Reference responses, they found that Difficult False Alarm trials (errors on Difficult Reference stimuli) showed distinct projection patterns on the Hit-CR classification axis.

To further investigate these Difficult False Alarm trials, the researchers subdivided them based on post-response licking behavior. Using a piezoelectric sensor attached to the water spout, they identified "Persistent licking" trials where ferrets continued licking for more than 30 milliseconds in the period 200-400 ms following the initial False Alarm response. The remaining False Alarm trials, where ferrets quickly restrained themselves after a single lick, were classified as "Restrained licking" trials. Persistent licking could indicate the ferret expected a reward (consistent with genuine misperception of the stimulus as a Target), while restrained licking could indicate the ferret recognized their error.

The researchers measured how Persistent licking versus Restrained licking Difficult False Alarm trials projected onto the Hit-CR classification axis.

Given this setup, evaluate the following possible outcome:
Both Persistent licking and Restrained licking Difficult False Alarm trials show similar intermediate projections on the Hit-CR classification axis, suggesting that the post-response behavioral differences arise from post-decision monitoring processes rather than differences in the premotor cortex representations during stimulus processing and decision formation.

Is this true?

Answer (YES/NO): NO